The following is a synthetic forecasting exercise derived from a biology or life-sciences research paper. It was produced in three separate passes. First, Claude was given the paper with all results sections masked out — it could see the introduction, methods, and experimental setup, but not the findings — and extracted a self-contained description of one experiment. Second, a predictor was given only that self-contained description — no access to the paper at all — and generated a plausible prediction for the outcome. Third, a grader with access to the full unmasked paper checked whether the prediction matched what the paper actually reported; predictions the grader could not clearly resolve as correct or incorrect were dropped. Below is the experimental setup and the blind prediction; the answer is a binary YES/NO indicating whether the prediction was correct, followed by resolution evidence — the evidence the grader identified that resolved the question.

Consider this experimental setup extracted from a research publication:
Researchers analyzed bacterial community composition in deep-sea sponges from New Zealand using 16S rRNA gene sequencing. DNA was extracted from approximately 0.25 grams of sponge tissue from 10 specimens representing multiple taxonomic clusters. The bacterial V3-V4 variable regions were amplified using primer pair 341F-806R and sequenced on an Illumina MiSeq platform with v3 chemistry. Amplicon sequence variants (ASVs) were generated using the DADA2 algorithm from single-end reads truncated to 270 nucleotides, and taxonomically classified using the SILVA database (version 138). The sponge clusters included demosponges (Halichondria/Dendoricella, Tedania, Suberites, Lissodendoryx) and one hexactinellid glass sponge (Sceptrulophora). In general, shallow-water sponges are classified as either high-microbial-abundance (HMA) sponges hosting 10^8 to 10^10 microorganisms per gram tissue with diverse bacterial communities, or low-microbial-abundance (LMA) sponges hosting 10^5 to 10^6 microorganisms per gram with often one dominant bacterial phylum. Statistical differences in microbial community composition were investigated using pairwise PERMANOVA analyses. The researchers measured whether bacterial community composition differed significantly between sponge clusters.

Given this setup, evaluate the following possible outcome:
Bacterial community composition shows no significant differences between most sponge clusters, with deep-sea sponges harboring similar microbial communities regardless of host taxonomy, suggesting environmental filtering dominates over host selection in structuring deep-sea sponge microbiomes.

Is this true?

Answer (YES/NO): NO